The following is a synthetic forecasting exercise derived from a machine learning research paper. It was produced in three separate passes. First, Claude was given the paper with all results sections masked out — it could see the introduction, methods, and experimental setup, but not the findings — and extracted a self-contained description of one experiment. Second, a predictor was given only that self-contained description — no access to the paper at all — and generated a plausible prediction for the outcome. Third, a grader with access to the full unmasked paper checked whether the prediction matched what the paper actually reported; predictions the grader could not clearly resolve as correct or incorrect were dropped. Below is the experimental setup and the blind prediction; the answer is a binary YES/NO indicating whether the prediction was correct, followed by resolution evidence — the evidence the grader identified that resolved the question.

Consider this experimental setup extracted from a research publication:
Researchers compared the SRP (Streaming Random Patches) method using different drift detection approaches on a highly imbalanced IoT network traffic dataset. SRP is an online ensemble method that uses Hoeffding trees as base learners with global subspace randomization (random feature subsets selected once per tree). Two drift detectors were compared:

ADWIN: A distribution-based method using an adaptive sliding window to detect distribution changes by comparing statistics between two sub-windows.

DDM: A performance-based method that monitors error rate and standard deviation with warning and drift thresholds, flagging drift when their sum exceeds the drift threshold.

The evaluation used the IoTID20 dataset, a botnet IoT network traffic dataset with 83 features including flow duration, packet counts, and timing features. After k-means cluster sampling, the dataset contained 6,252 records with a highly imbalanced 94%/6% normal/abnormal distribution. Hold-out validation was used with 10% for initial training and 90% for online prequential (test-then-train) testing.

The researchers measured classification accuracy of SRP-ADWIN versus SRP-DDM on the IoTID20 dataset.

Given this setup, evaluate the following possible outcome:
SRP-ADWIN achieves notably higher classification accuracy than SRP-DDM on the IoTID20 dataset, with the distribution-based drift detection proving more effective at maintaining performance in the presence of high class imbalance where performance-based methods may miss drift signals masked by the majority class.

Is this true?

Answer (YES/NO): NO